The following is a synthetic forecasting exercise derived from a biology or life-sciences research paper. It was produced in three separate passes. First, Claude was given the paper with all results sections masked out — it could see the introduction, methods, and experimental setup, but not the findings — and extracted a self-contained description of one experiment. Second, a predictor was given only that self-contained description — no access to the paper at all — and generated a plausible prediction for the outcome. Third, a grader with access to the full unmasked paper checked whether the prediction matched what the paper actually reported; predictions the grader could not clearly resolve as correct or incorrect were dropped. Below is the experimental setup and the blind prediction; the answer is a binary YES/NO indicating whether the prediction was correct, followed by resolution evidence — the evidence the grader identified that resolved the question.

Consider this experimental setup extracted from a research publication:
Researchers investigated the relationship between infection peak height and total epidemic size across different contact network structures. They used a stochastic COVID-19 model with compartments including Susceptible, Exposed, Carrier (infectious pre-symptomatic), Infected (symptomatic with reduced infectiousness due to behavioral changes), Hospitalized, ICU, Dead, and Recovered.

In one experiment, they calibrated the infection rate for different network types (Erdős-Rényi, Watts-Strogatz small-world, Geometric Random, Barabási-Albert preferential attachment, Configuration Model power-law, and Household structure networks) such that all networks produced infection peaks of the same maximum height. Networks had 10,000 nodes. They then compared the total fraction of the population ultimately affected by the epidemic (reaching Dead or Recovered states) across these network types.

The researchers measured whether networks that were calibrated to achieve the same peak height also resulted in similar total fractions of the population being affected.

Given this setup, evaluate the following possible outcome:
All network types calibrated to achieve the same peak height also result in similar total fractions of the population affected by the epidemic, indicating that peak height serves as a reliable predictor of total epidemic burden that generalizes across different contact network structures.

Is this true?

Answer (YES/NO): NO